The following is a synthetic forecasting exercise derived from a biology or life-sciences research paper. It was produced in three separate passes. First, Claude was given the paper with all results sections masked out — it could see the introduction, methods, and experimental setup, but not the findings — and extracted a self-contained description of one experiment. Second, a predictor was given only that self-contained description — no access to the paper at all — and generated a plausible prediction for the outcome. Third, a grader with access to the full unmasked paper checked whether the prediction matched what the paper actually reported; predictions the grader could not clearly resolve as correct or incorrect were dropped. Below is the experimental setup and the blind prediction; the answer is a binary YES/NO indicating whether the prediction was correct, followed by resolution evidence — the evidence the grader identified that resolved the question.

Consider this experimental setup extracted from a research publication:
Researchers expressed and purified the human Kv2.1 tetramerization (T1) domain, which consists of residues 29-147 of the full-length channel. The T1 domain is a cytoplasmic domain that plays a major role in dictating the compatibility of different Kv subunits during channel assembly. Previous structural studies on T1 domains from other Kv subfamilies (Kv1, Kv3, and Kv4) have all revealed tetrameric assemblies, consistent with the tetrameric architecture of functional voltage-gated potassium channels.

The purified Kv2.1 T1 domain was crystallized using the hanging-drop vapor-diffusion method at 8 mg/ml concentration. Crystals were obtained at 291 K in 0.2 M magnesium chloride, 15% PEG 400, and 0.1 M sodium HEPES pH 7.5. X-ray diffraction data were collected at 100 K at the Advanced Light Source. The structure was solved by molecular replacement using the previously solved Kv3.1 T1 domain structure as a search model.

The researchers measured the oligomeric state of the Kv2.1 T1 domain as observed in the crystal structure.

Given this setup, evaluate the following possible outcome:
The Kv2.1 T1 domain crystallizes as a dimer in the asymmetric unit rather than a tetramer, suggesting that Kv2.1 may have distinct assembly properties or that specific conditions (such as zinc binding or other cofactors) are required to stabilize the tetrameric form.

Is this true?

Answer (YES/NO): NO